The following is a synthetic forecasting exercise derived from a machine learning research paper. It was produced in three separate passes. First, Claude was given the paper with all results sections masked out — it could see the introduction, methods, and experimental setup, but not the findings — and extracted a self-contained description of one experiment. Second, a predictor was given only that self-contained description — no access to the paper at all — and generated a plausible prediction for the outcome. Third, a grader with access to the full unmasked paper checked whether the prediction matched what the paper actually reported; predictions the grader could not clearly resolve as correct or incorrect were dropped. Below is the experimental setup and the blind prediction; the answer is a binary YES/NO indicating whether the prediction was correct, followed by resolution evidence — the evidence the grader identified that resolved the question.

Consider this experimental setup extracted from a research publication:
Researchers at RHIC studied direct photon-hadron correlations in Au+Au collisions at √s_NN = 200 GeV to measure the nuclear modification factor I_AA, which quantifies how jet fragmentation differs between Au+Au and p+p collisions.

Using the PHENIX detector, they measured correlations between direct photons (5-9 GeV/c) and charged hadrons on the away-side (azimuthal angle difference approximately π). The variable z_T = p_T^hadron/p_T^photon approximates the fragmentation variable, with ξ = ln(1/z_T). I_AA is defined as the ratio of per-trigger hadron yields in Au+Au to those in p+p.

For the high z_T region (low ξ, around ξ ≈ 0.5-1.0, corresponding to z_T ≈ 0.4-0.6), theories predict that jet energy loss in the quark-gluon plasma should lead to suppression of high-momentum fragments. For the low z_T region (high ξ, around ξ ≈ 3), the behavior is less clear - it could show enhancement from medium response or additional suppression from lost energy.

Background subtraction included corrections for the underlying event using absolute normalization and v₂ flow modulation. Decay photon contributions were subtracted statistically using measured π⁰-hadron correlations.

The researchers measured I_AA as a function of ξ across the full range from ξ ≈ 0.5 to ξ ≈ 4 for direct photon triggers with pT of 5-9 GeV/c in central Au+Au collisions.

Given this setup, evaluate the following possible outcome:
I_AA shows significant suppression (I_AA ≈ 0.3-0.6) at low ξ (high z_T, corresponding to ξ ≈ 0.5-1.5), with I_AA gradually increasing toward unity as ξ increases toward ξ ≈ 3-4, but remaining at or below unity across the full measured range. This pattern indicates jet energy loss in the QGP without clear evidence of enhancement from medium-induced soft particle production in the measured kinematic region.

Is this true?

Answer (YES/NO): NO